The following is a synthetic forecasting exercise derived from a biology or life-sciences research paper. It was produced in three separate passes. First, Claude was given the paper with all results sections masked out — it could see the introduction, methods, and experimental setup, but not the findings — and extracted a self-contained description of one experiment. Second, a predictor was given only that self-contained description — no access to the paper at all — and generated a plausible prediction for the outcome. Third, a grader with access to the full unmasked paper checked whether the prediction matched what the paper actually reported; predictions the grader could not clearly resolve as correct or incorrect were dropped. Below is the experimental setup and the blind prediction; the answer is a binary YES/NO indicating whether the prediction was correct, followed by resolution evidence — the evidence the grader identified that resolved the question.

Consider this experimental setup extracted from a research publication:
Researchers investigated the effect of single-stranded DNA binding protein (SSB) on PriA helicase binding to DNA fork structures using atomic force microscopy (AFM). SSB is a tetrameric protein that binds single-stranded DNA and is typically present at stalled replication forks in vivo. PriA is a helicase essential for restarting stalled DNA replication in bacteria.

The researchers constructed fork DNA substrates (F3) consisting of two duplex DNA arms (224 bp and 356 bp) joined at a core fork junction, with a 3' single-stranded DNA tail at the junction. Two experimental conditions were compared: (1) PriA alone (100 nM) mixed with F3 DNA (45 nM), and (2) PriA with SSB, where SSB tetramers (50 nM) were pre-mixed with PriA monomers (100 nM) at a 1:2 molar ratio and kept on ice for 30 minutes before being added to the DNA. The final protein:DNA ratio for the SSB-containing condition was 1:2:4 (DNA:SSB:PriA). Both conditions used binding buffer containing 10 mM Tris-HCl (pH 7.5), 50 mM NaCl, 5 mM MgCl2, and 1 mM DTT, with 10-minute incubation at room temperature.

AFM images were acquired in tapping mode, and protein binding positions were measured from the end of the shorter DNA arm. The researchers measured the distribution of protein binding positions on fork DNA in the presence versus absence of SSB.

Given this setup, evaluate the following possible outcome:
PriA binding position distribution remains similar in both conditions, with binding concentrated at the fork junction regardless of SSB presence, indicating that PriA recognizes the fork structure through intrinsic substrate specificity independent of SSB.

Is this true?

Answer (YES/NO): NO